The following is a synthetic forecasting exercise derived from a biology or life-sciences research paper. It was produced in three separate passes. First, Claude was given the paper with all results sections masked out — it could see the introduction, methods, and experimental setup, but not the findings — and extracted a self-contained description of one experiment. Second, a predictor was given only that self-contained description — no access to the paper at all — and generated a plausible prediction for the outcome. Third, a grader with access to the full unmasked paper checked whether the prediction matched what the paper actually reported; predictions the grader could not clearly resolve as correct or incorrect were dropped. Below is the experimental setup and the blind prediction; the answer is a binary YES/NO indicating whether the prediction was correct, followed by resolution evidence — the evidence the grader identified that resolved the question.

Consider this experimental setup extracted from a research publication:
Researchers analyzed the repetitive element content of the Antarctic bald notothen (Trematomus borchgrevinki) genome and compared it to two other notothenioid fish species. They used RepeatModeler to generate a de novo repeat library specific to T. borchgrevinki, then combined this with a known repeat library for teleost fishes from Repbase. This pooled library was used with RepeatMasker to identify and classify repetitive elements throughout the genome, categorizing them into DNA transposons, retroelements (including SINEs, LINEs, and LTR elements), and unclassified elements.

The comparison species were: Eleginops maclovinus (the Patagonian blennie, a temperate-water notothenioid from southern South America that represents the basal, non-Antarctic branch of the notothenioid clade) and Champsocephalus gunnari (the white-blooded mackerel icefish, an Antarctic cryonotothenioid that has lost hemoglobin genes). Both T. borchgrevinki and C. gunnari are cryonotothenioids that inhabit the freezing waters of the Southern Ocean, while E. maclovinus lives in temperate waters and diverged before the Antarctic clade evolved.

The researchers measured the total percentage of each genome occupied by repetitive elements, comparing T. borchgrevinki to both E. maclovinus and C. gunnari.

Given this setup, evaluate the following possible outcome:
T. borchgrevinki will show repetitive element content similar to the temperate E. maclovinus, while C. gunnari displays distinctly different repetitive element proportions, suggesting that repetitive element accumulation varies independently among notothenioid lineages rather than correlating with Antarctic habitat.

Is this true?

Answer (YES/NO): NO